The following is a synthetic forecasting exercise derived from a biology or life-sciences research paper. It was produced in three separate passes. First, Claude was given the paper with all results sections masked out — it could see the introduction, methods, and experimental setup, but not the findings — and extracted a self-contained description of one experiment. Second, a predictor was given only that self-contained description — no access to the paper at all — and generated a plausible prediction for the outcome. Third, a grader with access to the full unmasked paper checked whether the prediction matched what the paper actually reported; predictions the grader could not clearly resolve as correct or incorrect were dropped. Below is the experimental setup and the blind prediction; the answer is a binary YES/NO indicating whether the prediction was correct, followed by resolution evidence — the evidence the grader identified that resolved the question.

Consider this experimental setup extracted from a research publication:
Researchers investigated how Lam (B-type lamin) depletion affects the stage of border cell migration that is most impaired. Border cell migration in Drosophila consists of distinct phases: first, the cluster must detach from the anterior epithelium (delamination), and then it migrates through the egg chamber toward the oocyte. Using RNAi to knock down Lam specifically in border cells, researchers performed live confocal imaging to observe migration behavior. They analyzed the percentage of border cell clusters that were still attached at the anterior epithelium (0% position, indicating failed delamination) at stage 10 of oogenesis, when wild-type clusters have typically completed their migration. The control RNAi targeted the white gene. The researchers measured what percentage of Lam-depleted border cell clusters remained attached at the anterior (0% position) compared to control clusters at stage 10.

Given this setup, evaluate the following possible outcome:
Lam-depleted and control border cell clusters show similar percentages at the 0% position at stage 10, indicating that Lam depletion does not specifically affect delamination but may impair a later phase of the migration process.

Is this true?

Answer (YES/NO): NO